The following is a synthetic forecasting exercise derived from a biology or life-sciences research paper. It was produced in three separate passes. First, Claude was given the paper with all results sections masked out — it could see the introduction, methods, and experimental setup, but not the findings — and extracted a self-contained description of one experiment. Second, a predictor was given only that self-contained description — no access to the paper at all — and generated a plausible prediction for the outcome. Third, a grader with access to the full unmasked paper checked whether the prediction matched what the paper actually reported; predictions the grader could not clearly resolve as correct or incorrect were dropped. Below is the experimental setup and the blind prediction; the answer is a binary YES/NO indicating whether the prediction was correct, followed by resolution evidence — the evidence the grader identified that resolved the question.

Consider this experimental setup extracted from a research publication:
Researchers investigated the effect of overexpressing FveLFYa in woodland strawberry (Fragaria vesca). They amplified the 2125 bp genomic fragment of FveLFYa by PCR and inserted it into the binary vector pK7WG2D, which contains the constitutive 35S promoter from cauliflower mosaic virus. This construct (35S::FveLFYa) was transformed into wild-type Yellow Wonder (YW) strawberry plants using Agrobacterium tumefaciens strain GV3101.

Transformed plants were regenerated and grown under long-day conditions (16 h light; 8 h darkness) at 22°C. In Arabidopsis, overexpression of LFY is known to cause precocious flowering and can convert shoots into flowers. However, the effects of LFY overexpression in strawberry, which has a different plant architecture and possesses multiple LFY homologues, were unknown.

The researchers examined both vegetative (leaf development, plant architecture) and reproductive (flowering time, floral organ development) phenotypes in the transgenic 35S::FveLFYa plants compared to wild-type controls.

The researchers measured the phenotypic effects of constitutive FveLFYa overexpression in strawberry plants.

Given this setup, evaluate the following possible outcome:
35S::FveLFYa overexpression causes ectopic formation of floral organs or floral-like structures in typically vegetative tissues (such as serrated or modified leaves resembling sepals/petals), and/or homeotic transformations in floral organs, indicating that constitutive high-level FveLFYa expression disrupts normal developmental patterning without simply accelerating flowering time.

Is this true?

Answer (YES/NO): NO